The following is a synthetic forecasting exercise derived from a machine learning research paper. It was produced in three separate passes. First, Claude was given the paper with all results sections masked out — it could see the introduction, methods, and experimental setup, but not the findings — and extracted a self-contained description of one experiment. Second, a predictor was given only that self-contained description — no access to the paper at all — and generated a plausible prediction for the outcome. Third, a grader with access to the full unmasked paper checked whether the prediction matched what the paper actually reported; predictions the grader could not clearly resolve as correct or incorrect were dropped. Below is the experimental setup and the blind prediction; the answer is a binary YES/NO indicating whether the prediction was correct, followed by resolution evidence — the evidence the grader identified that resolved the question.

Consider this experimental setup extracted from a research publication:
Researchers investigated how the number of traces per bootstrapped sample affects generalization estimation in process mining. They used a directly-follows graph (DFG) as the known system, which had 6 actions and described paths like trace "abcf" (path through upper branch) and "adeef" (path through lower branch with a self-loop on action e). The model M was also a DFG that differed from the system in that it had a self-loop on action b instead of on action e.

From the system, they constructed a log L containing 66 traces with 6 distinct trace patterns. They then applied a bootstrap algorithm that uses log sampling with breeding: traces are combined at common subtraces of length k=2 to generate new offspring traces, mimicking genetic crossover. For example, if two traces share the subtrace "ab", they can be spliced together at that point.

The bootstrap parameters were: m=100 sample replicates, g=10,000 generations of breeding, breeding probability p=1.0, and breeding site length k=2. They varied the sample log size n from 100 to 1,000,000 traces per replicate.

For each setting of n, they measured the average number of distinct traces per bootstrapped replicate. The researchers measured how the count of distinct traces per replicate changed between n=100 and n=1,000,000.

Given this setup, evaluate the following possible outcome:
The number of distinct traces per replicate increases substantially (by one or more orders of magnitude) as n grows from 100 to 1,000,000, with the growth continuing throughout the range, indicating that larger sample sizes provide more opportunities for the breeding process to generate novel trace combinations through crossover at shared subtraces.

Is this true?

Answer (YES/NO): NO